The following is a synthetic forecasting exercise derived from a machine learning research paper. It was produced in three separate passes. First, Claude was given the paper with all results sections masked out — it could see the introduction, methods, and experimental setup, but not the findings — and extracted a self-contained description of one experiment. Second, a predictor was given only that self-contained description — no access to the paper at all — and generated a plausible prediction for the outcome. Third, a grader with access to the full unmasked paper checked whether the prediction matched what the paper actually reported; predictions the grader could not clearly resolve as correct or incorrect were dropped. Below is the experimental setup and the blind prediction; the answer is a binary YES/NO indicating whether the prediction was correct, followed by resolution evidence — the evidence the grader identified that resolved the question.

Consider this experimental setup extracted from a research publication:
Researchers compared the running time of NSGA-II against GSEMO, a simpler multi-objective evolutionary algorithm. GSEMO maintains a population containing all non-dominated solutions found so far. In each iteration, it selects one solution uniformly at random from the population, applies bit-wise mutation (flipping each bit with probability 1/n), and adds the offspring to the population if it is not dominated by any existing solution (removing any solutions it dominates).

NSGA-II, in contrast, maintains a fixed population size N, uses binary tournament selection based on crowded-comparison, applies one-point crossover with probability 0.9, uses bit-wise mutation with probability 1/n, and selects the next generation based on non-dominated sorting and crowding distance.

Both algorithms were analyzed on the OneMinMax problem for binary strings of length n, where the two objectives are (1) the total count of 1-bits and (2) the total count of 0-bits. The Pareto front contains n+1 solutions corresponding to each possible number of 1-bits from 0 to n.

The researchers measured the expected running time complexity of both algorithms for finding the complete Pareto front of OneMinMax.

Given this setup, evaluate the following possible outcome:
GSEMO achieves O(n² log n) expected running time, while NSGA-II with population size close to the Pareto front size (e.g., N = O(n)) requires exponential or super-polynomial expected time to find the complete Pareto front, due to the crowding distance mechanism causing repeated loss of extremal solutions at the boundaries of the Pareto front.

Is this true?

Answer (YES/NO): NO